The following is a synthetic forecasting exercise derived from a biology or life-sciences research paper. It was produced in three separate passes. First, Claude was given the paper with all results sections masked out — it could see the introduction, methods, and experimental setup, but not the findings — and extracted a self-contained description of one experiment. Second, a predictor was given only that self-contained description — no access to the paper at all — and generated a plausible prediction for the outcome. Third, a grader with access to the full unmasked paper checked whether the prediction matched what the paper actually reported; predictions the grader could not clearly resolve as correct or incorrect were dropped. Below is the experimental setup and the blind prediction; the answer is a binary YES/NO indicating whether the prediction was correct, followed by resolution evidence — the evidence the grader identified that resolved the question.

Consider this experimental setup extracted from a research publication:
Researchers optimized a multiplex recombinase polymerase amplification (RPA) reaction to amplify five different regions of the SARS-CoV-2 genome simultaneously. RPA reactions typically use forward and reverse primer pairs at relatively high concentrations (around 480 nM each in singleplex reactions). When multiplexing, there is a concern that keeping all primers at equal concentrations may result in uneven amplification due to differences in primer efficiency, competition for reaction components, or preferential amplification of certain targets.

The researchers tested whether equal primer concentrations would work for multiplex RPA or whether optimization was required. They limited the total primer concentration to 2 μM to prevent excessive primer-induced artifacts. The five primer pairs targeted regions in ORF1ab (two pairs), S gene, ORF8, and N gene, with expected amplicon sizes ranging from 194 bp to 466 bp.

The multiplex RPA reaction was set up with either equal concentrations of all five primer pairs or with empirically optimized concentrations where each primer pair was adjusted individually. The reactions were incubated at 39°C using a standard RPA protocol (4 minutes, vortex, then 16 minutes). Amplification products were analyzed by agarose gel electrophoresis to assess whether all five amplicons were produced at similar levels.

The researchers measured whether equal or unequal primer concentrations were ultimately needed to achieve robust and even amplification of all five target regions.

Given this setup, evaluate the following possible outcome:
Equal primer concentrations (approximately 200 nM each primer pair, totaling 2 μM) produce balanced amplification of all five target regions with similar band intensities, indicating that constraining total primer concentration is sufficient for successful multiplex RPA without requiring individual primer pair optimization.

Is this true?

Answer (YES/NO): NO